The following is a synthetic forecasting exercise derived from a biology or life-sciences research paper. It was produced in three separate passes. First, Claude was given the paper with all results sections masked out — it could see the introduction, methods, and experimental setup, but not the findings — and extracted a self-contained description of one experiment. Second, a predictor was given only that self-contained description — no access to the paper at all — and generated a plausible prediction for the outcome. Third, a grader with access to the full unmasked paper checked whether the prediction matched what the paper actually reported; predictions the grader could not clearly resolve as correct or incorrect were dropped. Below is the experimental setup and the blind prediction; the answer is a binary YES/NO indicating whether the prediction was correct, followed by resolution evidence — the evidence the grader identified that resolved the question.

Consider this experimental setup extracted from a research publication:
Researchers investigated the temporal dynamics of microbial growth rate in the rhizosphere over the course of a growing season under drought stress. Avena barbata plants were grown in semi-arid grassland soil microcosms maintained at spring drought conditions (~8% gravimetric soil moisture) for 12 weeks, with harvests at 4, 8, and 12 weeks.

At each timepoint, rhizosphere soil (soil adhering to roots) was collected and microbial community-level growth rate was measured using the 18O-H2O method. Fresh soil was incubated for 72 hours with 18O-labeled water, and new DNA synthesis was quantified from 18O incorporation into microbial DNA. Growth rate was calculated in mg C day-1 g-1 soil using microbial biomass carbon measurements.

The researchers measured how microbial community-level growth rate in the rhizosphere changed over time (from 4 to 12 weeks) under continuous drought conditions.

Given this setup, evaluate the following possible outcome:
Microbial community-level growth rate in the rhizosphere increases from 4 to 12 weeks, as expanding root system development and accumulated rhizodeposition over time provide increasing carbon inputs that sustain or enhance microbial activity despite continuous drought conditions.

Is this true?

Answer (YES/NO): YES